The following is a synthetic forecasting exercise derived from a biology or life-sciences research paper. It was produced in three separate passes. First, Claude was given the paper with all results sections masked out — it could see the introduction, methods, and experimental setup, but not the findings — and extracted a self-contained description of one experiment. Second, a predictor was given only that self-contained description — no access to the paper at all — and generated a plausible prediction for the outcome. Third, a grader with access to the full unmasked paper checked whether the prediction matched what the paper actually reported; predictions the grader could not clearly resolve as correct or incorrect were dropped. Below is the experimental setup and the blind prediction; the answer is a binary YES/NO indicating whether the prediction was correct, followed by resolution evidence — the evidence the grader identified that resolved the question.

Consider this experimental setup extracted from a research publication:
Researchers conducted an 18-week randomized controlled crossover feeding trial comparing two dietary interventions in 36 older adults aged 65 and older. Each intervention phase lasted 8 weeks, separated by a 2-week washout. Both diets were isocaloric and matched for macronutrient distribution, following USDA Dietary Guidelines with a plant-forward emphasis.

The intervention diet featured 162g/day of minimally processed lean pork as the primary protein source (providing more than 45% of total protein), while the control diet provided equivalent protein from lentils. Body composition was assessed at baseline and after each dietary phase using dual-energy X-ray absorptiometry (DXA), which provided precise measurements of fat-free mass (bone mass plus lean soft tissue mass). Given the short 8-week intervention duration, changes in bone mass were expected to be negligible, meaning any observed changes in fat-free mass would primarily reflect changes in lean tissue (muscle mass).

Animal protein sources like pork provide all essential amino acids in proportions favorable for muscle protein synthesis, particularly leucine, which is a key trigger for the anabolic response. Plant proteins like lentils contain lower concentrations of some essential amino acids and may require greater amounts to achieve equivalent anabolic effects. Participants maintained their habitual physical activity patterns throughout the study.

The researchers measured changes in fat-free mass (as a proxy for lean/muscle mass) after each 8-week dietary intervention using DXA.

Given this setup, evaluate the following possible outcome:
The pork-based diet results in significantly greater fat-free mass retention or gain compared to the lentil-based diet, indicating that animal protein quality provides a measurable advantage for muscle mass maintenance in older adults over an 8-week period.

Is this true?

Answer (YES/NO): NO